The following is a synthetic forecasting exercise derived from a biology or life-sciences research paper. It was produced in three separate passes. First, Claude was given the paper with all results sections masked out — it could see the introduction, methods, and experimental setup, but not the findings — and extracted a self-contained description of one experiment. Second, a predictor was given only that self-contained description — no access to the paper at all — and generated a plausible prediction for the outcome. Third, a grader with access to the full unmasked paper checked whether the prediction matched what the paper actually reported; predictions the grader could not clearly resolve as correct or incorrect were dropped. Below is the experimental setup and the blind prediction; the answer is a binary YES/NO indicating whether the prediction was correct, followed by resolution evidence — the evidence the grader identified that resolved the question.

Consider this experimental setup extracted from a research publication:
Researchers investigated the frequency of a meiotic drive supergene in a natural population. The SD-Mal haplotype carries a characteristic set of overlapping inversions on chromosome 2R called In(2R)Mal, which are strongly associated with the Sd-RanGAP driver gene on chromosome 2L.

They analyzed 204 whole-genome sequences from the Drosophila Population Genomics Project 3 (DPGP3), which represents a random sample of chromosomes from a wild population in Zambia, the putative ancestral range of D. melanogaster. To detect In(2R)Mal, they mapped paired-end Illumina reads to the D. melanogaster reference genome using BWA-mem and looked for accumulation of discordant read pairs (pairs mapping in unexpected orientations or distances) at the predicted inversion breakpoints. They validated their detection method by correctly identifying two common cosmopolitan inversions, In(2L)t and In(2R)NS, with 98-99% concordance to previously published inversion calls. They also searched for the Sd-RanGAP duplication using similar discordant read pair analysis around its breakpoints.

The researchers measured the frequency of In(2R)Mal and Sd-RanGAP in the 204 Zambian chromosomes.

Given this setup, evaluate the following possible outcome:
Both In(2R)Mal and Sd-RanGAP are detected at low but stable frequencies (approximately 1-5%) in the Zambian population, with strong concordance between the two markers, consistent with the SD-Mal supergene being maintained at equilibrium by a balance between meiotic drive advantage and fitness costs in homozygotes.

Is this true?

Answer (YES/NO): NO